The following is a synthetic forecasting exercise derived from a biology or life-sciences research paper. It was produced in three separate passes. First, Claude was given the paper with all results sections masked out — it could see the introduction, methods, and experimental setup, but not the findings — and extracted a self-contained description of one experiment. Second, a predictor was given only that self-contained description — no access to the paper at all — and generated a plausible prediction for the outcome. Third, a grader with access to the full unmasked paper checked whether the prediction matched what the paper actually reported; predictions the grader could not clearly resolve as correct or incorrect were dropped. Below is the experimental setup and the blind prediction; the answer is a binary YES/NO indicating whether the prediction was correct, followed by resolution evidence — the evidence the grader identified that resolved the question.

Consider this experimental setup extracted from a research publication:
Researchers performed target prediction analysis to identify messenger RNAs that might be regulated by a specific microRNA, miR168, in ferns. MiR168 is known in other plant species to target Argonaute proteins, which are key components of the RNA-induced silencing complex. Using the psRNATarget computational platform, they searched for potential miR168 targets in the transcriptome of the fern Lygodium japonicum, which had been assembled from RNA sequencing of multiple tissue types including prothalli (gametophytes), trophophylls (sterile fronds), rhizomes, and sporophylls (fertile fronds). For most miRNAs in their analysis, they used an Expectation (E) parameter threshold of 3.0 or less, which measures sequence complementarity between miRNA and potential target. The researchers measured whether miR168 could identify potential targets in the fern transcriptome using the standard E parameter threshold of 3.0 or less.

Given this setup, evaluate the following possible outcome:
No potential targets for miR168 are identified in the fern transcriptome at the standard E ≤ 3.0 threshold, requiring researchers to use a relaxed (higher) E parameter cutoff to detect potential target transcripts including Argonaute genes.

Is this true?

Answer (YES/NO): YES